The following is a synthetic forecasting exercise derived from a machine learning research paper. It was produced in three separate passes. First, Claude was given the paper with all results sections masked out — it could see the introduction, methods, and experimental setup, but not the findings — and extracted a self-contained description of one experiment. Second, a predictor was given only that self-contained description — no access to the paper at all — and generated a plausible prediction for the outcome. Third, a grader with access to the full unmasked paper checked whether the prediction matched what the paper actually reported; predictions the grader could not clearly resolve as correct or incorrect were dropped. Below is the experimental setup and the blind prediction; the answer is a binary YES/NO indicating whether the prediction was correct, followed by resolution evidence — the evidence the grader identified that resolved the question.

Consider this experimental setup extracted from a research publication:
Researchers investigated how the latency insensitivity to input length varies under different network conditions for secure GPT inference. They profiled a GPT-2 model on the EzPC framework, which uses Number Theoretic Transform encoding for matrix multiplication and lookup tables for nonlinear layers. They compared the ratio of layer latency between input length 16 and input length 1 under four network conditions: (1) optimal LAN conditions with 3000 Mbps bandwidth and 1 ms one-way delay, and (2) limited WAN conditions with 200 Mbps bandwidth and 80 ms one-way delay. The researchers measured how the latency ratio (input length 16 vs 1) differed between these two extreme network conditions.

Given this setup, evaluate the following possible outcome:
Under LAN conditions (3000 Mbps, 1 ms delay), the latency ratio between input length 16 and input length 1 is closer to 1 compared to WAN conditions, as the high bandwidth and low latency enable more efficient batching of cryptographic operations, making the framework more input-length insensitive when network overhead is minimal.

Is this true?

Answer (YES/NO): NO